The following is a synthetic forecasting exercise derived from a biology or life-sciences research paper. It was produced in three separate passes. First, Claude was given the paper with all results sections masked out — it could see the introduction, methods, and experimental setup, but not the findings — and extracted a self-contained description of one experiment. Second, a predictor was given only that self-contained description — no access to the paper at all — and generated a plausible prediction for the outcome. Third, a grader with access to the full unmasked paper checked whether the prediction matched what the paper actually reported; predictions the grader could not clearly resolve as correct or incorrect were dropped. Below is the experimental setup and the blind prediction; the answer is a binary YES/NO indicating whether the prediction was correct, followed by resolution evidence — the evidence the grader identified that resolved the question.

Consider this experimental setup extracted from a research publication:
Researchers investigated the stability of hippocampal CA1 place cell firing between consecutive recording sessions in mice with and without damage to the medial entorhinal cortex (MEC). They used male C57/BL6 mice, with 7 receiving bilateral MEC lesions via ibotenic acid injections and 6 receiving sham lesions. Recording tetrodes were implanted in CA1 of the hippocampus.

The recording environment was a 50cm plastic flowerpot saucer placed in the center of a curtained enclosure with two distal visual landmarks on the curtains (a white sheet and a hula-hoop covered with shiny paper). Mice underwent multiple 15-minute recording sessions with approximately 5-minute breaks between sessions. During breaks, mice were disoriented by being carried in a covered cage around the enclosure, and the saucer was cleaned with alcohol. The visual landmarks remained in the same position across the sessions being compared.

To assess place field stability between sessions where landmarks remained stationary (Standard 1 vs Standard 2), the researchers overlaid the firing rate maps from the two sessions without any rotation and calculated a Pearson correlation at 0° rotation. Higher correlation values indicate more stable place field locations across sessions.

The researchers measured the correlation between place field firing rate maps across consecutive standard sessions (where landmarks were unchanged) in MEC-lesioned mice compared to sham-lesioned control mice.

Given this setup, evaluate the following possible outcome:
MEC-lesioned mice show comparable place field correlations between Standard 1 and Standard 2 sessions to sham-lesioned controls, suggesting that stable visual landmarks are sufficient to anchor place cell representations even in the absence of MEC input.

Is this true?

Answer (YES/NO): NO